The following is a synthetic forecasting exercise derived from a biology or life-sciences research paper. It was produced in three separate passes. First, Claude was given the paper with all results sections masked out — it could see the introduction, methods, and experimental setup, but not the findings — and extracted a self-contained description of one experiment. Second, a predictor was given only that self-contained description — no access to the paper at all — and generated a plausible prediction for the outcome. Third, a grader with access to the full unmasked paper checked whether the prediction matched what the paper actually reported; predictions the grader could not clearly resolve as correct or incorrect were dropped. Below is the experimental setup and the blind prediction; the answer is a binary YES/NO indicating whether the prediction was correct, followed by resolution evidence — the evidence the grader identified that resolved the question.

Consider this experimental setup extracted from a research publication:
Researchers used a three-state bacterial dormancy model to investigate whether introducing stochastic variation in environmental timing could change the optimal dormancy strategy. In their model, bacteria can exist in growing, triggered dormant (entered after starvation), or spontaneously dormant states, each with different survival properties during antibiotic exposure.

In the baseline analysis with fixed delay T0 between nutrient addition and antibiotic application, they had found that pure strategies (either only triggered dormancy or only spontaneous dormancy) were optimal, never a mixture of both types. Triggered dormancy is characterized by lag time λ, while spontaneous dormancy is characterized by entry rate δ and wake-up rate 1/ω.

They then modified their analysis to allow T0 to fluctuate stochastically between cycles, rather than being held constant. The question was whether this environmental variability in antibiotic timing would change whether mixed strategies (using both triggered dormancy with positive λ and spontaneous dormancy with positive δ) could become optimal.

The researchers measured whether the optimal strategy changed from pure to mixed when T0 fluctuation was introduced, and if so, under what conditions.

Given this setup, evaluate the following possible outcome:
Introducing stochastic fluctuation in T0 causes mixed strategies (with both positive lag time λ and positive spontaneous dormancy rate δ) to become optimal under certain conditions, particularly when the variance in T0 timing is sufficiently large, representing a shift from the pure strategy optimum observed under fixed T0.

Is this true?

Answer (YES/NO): YES